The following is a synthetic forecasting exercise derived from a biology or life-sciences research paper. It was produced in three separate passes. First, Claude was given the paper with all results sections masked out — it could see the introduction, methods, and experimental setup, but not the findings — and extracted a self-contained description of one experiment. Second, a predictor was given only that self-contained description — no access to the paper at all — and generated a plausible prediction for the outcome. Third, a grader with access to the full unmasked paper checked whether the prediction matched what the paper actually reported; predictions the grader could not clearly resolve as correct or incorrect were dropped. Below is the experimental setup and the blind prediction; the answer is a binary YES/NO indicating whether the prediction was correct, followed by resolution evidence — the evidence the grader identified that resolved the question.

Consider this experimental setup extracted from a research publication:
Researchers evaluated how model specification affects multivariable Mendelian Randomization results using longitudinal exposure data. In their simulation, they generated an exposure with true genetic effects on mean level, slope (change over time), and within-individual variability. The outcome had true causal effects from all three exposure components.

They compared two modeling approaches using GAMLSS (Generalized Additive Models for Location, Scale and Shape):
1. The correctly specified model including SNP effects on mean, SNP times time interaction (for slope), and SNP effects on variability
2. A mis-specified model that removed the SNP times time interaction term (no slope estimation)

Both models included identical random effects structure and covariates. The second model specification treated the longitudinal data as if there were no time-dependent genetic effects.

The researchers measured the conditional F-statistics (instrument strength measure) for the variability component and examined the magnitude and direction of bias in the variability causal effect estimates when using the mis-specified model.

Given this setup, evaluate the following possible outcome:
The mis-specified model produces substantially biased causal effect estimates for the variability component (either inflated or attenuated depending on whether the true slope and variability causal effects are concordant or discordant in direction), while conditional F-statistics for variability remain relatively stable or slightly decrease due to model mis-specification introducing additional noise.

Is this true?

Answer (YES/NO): NO